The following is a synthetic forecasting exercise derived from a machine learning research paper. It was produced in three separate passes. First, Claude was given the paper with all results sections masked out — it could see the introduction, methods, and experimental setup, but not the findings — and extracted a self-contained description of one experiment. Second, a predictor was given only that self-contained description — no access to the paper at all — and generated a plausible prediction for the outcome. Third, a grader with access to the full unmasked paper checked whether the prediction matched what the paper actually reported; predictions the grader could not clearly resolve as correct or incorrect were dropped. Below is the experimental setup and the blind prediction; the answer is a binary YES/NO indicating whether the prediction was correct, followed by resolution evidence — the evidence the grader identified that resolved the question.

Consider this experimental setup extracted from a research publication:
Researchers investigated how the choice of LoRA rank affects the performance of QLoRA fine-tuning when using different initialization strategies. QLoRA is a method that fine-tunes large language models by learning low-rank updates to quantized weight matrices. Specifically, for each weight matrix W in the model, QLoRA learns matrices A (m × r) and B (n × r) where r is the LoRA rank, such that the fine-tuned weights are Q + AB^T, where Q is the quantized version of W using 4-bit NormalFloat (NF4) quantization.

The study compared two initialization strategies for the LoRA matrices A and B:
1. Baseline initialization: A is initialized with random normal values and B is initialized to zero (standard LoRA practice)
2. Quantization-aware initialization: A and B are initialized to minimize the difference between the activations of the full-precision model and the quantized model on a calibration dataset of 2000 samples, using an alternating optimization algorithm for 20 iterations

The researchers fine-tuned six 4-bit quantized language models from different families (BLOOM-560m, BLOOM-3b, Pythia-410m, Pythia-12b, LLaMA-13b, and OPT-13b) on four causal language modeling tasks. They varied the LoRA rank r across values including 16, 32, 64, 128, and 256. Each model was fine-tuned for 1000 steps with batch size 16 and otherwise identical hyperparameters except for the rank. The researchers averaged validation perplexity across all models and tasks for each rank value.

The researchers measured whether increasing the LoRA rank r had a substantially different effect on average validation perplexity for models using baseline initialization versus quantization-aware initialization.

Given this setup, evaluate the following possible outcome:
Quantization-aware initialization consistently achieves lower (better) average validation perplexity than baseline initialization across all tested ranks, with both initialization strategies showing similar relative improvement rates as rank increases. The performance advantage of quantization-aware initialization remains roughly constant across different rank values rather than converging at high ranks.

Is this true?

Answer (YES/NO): NO